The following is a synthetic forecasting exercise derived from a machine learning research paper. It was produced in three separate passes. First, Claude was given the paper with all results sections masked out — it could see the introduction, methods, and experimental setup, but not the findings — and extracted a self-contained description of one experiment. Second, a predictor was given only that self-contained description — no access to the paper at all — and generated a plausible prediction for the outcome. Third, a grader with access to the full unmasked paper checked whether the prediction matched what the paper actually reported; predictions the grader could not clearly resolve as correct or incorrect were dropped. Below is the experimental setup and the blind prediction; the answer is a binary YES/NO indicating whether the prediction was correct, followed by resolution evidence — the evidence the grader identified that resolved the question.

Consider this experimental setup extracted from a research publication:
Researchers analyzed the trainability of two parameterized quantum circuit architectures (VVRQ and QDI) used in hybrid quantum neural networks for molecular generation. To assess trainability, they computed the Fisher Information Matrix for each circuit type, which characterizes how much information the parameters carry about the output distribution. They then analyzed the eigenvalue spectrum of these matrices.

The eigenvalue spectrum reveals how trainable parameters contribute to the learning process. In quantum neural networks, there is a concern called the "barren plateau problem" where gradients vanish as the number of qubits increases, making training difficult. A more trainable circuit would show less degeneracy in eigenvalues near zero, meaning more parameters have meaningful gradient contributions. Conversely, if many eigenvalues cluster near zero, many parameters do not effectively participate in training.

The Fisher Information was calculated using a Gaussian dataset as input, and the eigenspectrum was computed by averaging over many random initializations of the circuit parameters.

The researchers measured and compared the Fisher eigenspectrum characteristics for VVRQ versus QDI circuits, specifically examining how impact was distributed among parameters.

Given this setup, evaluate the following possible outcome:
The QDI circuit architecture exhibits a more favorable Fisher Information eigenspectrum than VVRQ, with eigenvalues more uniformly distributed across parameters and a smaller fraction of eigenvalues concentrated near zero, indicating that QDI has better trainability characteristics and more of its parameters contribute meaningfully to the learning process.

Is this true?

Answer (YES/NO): YES